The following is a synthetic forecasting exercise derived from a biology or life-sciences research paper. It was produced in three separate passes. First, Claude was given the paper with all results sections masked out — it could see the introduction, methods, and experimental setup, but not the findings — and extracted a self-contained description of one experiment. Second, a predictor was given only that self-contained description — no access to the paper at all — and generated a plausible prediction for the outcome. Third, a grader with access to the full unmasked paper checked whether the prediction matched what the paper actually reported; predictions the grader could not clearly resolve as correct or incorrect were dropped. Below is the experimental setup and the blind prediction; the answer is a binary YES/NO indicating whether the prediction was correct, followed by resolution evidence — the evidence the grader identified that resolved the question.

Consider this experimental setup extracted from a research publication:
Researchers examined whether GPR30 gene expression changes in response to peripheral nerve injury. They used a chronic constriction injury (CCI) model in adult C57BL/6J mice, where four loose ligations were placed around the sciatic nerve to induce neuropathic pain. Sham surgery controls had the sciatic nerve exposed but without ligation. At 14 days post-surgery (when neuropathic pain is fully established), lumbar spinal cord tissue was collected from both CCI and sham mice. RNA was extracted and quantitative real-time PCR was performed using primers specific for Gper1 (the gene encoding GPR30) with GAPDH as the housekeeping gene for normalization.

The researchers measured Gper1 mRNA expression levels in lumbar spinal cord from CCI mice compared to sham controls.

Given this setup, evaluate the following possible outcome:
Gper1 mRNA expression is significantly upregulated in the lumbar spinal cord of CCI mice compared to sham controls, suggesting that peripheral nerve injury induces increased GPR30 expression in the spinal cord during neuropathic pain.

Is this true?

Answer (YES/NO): YES